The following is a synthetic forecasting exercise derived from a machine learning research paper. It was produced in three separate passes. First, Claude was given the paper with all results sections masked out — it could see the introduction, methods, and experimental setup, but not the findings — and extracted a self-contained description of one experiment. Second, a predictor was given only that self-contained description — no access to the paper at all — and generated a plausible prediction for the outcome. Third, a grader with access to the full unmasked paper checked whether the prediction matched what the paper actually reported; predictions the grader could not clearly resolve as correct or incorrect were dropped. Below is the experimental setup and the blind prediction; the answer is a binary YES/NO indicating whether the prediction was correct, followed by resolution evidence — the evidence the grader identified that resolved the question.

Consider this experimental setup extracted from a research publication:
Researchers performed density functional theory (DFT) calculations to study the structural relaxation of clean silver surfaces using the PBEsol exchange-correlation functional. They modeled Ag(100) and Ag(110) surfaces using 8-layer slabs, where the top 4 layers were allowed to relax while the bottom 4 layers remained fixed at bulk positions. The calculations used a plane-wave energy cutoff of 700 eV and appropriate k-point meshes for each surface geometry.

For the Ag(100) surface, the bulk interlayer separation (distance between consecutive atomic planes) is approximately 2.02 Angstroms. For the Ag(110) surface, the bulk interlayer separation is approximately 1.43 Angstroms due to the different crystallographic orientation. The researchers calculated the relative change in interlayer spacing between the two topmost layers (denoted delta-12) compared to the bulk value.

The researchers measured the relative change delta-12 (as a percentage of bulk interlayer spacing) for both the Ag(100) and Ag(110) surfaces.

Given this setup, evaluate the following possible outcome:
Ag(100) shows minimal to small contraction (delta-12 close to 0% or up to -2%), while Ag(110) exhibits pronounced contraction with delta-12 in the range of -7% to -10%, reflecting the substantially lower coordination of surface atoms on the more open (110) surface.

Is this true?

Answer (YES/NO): YES